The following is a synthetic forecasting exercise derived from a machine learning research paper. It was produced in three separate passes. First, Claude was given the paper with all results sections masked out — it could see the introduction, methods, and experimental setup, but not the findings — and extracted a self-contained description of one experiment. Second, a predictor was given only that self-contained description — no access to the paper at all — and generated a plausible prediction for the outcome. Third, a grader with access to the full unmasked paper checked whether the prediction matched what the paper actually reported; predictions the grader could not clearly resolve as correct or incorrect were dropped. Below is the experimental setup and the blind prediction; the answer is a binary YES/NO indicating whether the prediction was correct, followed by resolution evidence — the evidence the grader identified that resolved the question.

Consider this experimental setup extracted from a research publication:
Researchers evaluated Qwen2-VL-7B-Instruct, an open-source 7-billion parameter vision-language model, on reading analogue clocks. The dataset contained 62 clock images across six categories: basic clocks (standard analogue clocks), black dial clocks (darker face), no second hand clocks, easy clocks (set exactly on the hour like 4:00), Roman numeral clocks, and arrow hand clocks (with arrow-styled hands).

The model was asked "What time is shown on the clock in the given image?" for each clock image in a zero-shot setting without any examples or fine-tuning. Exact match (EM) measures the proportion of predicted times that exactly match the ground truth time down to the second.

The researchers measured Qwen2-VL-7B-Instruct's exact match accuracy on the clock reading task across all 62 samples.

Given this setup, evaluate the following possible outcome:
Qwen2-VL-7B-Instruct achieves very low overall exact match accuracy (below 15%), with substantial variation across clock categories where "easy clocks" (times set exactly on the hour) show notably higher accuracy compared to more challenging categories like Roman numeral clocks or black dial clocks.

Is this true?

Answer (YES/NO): NO